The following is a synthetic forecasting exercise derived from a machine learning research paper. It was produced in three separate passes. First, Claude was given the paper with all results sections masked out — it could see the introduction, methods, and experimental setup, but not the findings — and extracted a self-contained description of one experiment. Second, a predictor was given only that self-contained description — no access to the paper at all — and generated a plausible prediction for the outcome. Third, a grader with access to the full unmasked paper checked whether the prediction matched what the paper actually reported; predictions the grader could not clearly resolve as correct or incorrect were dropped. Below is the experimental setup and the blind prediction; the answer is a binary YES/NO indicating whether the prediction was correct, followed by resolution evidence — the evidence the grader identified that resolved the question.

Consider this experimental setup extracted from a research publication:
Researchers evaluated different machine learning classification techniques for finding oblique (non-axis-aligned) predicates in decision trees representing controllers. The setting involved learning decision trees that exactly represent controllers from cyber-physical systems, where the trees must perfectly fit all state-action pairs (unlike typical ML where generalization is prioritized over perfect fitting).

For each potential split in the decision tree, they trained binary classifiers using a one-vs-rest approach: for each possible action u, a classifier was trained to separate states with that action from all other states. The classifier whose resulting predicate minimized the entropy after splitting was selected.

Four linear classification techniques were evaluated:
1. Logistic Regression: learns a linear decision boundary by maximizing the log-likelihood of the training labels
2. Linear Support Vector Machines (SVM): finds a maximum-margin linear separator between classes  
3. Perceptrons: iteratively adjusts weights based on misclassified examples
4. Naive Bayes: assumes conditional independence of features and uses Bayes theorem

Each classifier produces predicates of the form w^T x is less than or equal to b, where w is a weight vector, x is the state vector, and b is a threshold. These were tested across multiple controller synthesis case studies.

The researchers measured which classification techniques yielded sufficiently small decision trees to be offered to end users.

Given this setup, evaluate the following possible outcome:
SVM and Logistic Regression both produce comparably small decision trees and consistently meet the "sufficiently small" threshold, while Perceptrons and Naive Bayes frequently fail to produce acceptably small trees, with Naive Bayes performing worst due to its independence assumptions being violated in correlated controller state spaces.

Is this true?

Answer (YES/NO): NO